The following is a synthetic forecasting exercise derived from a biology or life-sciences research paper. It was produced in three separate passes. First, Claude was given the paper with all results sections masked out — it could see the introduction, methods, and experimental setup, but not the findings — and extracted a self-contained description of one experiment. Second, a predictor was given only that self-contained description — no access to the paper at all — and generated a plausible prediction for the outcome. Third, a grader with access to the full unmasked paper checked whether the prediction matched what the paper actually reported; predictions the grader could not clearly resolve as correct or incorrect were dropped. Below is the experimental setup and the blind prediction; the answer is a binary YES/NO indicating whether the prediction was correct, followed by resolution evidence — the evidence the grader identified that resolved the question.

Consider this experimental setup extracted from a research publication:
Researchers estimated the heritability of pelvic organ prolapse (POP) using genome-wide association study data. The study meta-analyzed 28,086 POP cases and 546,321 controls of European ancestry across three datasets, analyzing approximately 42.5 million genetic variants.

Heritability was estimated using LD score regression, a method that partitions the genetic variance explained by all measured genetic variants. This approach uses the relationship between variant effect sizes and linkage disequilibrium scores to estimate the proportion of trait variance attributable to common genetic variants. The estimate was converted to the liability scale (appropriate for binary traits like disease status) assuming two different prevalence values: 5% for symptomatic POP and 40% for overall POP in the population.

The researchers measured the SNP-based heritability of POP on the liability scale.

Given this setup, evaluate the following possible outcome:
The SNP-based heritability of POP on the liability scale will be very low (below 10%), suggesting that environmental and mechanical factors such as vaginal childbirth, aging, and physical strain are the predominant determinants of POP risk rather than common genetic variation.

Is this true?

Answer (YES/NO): NO